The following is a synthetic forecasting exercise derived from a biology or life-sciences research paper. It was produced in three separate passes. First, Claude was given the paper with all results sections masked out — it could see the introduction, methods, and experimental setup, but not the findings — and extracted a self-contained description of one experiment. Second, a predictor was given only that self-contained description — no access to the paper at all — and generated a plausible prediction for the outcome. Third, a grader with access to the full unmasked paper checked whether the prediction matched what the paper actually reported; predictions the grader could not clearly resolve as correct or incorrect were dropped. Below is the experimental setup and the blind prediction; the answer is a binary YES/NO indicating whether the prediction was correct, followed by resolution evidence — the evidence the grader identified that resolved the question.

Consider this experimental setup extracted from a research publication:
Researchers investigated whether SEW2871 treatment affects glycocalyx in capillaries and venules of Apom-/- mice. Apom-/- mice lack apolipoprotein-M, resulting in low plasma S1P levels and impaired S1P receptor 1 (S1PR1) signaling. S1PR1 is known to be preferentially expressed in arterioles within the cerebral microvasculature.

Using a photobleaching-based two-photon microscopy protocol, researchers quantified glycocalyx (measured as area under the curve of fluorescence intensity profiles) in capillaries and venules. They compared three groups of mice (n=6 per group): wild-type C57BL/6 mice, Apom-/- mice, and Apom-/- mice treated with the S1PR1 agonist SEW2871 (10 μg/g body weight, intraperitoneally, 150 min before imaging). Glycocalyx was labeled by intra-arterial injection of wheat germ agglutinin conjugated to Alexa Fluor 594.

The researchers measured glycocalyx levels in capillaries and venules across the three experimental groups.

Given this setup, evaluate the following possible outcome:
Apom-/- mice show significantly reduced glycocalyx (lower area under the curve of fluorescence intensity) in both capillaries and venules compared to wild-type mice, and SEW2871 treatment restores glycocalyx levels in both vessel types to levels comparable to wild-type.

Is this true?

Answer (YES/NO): NO